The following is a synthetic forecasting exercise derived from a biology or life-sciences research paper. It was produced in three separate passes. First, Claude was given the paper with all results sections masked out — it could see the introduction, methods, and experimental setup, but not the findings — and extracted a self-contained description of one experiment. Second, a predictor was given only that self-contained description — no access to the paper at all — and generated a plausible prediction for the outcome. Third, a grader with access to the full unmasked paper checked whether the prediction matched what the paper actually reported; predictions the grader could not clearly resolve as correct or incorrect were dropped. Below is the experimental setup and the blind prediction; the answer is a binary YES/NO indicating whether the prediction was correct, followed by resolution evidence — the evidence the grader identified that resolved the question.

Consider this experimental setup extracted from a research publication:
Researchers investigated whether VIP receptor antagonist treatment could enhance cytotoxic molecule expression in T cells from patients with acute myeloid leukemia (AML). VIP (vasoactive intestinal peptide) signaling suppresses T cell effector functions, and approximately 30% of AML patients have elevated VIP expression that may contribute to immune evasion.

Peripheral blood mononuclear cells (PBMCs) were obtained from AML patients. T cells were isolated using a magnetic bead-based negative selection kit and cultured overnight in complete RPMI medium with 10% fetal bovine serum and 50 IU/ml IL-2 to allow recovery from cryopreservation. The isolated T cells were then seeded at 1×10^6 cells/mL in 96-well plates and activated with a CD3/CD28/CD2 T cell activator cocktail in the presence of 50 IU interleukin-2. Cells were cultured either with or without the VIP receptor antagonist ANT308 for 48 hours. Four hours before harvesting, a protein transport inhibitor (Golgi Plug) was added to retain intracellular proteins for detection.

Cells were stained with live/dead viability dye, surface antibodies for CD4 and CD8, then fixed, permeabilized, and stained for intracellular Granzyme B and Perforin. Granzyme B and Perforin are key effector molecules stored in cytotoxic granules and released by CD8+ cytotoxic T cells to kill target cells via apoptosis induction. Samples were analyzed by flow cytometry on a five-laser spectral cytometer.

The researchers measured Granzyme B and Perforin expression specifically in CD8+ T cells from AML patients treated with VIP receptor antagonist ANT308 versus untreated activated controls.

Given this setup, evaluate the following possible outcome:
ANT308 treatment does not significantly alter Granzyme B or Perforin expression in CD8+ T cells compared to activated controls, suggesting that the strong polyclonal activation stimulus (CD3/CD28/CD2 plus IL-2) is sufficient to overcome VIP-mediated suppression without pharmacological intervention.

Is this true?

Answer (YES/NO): NO